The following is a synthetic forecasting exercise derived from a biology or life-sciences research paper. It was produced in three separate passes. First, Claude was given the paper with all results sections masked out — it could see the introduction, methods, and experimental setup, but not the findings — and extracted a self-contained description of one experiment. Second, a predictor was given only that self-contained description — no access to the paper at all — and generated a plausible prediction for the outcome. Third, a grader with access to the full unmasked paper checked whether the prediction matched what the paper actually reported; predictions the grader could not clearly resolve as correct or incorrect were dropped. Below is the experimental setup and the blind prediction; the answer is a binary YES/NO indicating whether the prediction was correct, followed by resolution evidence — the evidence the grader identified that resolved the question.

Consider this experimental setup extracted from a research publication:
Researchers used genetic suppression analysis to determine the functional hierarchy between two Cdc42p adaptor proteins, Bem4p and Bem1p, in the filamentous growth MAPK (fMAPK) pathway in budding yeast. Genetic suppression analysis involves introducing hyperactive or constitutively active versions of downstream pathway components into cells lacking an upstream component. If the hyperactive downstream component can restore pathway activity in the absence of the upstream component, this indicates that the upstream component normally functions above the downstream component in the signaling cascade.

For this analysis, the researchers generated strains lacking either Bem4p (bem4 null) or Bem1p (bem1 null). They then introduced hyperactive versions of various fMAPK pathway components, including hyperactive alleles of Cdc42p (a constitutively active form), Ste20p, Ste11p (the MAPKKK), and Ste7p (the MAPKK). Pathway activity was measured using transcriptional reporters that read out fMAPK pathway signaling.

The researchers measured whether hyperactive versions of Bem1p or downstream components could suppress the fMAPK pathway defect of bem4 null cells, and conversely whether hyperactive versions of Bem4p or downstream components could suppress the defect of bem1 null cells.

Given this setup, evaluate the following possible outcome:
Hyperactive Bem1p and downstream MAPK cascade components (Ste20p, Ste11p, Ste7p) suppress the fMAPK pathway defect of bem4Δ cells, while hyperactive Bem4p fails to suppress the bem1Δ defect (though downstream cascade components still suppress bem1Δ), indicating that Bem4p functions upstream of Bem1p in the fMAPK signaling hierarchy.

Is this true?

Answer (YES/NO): NO